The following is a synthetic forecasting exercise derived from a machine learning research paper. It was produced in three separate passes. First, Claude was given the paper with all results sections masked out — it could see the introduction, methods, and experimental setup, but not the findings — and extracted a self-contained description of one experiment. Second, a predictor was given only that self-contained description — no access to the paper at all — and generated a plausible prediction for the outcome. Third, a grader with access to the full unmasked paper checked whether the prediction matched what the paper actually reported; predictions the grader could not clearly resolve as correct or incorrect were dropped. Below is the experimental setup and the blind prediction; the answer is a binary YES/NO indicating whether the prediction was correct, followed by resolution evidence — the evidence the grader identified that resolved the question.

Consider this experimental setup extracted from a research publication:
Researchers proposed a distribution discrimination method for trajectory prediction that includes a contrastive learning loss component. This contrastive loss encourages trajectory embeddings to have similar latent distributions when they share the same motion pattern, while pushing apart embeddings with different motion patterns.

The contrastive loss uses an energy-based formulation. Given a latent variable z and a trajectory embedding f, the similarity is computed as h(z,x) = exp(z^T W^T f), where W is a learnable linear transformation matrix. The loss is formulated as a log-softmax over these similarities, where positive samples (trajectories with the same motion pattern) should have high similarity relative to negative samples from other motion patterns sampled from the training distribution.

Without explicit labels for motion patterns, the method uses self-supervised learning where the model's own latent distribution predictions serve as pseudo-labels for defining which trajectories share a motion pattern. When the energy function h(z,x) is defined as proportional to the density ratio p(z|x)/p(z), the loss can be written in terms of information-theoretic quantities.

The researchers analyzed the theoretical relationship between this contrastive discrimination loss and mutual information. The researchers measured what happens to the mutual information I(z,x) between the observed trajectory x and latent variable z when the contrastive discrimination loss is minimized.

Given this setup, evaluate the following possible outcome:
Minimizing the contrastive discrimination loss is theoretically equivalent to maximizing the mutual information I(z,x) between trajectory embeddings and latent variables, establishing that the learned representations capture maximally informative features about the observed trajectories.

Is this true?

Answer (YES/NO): NO